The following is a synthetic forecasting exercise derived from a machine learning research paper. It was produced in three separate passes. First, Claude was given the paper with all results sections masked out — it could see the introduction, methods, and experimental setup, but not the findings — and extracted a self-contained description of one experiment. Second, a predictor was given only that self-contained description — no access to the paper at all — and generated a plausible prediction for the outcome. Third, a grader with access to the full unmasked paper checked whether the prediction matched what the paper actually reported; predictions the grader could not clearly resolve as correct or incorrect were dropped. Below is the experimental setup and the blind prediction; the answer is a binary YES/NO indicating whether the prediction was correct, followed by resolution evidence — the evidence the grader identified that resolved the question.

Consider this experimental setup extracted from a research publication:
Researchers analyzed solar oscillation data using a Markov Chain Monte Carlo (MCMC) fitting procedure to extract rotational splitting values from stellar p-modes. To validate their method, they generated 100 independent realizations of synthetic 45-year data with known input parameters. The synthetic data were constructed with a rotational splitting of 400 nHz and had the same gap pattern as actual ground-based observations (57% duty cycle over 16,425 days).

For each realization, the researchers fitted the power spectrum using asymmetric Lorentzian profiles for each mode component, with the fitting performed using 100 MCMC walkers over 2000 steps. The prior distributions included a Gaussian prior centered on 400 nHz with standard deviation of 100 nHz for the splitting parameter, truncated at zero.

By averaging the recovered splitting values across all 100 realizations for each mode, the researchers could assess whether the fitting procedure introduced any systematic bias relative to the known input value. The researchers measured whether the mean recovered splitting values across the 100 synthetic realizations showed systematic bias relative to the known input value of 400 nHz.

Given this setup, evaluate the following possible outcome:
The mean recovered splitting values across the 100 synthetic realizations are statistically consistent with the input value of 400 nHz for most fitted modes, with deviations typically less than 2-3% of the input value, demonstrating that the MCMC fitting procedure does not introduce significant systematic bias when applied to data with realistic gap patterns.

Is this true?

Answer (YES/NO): NO